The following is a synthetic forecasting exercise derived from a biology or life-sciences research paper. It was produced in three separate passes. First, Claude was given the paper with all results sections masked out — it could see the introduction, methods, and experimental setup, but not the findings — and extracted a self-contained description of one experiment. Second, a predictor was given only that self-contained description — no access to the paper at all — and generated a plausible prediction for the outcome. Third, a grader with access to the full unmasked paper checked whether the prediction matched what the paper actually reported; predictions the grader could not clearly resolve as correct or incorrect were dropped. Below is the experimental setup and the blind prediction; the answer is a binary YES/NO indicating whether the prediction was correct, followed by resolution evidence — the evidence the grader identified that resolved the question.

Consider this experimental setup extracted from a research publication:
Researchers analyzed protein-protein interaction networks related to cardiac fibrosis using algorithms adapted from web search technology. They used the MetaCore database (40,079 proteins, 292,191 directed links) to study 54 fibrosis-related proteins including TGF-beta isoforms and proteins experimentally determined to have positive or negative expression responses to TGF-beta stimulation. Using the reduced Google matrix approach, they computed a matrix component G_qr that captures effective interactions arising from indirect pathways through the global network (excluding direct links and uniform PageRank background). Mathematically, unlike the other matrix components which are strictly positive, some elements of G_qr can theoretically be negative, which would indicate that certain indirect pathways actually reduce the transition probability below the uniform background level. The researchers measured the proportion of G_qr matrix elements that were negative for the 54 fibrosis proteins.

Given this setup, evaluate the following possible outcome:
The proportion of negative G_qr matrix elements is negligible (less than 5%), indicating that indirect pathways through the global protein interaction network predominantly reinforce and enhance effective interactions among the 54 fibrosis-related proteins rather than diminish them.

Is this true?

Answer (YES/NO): NO